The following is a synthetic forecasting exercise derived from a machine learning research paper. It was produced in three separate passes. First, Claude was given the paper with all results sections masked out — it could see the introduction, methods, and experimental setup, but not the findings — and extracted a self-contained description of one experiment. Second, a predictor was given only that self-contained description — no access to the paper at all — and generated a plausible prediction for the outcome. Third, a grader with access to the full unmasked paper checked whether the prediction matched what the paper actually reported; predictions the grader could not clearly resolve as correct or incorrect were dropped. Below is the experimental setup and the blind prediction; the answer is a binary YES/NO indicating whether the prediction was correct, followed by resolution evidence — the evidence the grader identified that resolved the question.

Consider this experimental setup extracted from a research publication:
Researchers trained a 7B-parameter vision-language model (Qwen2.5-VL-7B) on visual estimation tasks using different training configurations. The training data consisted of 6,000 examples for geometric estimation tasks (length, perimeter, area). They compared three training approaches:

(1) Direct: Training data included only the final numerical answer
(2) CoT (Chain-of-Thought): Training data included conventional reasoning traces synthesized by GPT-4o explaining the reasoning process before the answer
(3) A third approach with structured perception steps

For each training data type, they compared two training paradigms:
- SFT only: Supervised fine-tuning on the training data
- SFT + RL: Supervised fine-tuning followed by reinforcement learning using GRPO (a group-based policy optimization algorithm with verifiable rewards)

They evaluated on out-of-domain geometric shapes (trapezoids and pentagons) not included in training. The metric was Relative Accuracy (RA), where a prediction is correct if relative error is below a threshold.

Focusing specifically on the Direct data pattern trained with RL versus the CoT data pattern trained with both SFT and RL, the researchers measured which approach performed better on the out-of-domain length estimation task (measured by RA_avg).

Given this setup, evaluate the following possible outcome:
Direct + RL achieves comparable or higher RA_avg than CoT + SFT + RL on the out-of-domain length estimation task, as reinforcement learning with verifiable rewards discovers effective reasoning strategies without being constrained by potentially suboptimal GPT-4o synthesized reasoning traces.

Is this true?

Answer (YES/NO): YES